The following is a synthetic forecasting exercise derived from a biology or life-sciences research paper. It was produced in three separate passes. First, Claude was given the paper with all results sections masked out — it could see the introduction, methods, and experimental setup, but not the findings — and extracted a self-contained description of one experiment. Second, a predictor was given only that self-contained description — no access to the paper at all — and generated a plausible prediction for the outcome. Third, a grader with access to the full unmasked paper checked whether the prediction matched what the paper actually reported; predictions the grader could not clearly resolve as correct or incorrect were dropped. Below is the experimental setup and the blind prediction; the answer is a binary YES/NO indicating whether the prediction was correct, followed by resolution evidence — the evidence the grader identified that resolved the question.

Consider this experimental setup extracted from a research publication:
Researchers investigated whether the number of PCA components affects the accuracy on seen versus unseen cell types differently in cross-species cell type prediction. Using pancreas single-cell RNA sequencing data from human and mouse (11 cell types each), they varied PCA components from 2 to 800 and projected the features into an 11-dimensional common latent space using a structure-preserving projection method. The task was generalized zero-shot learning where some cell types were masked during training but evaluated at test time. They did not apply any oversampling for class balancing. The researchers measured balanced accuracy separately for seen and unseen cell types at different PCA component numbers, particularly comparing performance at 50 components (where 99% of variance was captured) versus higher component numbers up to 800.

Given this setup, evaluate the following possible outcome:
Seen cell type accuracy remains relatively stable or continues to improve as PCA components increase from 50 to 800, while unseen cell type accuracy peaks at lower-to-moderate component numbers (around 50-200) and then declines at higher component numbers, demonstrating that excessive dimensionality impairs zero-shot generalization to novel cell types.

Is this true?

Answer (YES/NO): NO